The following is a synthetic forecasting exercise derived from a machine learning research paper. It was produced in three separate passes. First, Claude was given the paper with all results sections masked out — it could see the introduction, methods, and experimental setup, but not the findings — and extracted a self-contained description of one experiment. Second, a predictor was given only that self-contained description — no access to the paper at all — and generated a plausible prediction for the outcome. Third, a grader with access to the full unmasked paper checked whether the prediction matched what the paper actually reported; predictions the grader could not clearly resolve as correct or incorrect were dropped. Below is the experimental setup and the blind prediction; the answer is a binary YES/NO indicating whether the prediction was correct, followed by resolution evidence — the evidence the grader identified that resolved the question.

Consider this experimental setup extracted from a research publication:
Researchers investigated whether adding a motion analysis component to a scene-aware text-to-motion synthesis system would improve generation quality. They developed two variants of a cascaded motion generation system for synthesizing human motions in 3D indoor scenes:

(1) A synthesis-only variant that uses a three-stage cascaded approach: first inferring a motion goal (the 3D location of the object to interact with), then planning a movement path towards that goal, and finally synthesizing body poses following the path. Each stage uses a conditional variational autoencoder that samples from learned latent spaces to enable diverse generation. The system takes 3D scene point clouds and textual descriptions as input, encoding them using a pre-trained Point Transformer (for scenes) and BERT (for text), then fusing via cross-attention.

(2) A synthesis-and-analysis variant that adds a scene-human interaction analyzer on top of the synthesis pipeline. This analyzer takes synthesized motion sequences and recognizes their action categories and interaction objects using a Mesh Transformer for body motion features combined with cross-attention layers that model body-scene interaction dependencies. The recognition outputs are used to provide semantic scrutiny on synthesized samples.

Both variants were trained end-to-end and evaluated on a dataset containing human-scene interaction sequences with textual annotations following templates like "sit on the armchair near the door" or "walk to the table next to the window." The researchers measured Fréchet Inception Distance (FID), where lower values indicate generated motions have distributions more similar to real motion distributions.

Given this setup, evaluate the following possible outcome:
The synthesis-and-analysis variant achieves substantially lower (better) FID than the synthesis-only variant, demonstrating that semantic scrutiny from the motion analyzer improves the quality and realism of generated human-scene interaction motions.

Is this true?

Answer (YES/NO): YES